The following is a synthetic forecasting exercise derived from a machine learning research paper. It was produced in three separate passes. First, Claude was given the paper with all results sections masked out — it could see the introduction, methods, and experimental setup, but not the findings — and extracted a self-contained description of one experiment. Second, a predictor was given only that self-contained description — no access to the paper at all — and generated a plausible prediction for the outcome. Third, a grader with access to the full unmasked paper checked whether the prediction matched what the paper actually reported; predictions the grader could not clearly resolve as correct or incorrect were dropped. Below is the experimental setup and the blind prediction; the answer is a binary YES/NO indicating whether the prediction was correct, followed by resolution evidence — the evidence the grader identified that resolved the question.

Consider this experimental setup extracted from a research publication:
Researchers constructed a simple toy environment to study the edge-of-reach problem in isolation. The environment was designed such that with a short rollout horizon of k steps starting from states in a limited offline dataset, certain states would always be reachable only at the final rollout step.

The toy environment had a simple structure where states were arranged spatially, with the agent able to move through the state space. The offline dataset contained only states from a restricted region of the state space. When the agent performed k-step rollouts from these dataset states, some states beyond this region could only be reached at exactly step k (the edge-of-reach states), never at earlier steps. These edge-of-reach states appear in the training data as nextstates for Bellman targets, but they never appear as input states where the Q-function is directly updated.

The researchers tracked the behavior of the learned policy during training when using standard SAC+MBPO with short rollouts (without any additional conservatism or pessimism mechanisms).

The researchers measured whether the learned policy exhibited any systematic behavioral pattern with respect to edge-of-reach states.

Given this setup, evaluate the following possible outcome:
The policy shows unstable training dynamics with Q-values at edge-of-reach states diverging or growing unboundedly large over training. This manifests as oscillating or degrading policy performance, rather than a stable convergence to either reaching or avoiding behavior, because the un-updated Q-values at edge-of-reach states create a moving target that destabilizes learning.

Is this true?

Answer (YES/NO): NO